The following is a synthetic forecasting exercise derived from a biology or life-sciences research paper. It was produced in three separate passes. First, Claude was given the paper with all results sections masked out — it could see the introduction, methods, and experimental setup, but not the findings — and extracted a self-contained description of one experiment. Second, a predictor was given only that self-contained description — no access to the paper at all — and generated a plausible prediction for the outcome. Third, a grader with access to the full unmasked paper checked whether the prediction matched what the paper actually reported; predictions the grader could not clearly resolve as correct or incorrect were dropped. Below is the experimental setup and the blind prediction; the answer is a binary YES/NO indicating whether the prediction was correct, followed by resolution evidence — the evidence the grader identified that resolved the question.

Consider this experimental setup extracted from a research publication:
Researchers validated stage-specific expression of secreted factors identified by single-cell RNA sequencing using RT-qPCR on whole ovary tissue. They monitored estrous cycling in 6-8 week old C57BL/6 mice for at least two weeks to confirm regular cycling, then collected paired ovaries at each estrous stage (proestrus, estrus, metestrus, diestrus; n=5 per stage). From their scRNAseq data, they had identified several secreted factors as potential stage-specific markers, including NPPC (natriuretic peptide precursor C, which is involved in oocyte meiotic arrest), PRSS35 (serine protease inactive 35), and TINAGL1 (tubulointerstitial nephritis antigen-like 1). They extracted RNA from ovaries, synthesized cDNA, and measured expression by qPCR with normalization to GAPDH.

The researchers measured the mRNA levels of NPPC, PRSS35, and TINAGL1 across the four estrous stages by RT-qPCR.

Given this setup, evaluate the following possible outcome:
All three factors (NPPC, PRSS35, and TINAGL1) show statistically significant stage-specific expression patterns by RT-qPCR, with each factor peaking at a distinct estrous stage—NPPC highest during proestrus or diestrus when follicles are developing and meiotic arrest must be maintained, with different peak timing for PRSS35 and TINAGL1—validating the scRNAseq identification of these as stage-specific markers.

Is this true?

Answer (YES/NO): NO